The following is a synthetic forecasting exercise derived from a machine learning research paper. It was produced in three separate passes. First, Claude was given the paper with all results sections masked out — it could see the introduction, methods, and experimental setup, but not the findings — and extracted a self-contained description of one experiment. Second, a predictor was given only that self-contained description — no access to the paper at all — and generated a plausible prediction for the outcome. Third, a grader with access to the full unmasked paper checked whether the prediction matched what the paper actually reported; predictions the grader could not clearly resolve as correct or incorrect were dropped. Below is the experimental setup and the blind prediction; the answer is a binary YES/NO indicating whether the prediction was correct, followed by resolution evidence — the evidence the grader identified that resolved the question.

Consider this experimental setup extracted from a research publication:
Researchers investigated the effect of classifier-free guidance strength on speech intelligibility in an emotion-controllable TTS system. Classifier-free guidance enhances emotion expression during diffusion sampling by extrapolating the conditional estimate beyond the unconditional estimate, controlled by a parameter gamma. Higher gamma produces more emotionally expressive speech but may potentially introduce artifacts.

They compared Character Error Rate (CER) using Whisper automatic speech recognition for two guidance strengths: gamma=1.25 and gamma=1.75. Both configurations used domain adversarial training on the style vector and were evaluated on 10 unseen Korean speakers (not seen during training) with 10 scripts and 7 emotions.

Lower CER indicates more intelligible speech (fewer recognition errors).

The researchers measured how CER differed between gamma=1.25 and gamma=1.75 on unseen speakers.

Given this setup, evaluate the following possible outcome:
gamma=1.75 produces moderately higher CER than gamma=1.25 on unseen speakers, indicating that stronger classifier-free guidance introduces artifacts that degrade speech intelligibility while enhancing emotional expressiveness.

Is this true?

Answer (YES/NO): YES